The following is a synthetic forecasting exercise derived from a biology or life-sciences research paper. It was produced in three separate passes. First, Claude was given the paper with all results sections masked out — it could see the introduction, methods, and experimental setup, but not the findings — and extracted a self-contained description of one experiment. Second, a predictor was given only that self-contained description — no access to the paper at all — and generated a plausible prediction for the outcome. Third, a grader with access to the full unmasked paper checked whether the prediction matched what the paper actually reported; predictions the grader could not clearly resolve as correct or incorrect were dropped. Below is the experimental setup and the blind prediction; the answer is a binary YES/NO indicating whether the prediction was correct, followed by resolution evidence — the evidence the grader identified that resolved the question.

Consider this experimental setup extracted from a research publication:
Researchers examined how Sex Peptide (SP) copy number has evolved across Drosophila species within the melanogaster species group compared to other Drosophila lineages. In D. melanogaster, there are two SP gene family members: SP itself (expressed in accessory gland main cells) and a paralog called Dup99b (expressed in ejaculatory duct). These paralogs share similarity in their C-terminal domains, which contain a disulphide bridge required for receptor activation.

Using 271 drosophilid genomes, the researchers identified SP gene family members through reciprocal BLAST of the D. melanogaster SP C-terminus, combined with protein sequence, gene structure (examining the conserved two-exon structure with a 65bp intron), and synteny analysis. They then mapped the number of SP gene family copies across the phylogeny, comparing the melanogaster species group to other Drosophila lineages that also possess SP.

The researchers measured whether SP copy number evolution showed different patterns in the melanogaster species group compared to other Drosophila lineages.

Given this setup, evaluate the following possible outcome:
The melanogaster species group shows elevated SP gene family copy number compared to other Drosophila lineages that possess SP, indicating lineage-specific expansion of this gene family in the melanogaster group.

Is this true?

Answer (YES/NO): YES